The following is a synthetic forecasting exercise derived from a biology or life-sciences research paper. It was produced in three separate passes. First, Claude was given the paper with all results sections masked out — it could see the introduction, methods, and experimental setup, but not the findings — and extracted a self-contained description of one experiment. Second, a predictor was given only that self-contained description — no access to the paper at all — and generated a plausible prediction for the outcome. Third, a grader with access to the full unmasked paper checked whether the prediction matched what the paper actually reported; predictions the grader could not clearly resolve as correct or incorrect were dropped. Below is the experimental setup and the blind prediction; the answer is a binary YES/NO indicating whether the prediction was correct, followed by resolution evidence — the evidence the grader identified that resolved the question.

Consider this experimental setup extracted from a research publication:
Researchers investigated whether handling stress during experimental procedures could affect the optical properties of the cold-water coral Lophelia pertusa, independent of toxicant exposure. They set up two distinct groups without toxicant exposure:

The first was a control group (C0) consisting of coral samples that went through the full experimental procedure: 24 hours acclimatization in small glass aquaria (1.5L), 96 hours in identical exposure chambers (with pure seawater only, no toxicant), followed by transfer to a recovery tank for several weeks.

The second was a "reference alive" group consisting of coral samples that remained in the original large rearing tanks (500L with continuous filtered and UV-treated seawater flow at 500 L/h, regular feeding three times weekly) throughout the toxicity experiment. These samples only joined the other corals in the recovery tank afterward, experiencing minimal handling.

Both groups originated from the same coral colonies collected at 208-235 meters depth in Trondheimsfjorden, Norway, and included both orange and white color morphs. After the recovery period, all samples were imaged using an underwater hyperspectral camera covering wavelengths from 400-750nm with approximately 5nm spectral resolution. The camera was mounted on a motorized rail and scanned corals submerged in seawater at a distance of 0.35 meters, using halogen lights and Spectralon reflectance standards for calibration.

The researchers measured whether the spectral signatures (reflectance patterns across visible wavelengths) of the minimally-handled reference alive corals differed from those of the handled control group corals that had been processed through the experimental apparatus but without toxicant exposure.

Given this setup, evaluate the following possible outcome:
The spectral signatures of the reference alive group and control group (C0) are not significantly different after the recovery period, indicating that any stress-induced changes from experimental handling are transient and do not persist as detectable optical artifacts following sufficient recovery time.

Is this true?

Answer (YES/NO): NO